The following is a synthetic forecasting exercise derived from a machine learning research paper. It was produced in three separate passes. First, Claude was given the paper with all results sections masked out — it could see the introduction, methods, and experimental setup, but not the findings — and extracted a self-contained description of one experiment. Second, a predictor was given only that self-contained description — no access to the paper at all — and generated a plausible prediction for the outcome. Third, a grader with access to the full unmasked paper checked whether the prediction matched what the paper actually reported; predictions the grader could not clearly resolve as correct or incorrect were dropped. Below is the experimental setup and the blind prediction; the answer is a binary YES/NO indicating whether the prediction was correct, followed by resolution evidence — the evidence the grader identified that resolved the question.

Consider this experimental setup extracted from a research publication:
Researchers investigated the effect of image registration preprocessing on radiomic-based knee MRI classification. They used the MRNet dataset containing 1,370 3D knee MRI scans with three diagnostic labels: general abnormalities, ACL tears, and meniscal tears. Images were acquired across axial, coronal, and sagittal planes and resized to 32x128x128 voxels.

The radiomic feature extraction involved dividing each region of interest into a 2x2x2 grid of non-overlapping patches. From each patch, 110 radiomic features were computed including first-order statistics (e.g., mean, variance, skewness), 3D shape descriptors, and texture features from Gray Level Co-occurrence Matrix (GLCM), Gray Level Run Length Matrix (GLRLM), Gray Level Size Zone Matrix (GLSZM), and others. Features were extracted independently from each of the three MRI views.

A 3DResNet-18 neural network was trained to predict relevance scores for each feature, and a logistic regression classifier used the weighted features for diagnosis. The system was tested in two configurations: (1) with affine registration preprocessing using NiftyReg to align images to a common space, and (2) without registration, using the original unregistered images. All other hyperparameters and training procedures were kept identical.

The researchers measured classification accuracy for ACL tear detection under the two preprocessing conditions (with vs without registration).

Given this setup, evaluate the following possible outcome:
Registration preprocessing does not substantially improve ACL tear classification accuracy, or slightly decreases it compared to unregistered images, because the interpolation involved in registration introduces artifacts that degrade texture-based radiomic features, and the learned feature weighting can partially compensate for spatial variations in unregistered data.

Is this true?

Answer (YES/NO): NO